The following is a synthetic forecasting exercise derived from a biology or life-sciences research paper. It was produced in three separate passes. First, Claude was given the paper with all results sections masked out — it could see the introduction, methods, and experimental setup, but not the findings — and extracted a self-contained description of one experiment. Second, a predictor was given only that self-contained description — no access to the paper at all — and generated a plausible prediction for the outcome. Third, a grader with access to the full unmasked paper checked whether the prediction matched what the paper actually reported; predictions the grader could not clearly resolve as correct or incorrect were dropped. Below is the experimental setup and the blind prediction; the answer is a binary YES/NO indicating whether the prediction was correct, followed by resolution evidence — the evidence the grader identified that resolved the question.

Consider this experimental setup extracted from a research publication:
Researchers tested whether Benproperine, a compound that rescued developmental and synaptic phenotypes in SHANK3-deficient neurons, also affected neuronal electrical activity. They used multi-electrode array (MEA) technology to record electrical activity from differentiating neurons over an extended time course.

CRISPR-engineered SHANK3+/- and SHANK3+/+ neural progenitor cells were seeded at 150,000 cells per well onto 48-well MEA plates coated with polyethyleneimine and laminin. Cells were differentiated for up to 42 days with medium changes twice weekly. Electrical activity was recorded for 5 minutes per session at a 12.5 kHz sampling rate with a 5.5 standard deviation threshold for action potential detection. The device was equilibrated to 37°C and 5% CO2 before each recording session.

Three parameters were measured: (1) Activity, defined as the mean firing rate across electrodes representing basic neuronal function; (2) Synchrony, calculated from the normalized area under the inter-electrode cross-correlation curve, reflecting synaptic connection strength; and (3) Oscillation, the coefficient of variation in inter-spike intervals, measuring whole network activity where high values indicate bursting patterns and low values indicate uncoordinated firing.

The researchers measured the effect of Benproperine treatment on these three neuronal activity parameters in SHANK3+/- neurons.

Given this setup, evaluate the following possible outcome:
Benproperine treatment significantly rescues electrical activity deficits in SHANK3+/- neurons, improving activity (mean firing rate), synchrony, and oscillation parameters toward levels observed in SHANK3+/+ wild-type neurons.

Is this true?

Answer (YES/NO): NO